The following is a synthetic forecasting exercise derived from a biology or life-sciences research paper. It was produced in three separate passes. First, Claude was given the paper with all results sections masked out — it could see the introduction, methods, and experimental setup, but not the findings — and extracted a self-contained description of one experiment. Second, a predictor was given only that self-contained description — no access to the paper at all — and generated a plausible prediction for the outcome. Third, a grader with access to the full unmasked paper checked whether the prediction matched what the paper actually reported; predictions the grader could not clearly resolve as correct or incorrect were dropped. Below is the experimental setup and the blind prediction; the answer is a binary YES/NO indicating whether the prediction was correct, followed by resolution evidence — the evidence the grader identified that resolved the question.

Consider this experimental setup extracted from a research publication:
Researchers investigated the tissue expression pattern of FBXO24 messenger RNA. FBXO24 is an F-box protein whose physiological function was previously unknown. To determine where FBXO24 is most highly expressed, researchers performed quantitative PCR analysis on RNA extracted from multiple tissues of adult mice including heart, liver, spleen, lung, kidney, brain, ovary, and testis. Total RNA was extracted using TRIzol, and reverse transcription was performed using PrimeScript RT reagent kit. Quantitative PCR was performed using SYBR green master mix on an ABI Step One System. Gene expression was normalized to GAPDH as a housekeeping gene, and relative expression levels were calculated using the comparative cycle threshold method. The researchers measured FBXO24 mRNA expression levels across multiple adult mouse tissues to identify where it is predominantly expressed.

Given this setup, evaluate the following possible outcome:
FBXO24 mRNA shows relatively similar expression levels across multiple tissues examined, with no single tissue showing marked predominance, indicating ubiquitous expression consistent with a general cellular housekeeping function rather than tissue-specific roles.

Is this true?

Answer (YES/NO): NO